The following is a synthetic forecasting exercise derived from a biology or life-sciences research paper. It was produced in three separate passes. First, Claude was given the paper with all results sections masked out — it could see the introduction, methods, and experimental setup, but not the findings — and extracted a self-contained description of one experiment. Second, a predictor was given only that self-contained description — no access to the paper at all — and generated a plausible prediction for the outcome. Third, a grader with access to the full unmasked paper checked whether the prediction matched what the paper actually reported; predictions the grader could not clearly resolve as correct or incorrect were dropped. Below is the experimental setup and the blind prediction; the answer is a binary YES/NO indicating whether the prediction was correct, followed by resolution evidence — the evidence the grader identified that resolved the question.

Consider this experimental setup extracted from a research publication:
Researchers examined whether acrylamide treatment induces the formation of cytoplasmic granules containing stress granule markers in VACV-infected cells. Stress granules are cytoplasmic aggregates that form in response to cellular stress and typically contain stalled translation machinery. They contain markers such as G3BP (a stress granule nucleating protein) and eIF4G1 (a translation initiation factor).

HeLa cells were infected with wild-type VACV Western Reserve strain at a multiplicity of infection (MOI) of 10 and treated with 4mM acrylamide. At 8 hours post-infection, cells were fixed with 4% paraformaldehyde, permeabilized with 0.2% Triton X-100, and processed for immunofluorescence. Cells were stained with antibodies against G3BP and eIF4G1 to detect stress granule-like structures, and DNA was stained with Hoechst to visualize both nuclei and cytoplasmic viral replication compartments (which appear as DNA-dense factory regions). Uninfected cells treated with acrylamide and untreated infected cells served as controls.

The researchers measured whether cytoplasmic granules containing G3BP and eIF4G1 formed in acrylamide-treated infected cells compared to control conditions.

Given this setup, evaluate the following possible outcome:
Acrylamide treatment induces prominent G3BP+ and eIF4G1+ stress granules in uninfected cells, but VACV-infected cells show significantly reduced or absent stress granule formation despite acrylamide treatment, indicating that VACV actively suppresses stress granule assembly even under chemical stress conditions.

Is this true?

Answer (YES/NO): NO